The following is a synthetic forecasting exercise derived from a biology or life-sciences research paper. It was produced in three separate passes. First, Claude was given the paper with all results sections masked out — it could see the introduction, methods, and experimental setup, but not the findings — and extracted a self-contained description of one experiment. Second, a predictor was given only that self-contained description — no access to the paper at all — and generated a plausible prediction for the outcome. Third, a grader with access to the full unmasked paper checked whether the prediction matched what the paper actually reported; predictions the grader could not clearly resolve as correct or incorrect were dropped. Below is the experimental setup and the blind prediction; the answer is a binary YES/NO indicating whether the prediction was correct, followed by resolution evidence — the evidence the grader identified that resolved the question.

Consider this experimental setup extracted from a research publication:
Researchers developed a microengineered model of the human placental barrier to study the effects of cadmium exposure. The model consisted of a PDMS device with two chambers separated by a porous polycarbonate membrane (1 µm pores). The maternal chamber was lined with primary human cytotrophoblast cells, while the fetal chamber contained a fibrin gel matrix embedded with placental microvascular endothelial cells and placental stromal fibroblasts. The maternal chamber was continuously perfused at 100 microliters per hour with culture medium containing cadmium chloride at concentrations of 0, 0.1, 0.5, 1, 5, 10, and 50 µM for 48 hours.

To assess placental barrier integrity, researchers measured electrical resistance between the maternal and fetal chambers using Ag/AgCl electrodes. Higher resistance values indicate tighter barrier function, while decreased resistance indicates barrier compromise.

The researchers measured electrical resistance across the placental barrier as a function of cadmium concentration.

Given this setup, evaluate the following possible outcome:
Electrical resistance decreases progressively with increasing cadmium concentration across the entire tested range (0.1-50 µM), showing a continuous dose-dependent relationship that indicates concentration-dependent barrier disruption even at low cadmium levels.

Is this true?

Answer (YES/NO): NO